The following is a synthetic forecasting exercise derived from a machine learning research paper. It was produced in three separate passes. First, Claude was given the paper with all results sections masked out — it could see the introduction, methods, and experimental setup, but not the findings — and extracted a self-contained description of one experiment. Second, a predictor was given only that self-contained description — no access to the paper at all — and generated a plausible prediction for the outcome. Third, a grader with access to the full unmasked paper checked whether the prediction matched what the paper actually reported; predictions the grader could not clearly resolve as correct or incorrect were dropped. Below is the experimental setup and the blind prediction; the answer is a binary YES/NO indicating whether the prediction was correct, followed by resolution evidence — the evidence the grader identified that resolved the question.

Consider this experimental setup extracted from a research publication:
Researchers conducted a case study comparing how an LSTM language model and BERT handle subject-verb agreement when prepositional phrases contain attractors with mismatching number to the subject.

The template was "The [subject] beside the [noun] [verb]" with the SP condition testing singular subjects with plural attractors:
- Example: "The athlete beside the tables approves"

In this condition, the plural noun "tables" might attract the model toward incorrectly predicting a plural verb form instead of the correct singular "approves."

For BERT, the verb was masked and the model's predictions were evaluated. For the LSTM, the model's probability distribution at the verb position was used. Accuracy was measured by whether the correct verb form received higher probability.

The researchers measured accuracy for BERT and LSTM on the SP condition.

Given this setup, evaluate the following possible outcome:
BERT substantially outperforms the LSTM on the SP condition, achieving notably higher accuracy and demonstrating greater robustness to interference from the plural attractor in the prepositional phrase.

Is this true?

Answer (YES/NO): YES